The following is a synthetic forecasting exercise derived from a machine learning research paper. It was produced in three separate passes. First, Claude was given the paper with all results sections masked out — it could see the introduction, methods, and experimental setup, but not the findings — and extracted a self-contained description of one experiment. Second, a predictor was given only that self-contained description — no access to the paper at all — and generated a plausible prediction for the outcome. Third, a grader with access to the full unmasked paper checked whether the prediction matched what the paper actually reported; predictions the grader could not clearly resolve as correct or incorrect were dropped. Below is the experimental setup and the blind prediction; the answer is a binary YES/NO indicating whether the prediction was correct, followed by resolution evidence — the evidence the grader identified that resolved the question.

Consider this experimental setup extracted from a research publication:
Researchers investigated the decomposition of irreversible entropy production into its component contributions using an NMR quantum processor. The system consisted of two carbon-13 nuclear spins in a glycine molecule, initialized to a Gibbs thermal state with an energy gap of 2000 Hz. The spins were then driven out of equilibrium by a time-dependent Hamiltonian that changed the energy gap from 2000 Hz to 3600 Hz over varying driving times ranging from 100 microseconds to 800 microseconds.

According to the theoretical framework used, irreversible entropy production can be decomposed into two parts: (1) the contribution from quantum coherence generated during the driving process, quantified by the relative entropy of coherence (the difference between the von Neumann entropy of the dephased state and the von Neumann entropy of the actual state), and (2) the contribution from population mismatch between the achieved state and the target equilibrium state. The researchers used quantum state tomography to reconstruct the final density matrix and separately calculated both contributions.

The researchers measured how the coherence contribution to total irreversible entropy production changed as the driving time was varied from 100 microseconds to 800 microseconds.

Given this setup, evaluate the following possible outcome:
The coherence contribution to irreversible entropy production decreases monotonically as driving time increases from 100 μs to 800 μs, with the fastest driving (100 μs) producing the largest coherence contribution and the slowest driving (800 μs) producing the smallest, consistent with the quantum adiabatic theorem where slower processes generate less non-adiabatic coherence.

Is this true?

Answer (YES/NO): YES